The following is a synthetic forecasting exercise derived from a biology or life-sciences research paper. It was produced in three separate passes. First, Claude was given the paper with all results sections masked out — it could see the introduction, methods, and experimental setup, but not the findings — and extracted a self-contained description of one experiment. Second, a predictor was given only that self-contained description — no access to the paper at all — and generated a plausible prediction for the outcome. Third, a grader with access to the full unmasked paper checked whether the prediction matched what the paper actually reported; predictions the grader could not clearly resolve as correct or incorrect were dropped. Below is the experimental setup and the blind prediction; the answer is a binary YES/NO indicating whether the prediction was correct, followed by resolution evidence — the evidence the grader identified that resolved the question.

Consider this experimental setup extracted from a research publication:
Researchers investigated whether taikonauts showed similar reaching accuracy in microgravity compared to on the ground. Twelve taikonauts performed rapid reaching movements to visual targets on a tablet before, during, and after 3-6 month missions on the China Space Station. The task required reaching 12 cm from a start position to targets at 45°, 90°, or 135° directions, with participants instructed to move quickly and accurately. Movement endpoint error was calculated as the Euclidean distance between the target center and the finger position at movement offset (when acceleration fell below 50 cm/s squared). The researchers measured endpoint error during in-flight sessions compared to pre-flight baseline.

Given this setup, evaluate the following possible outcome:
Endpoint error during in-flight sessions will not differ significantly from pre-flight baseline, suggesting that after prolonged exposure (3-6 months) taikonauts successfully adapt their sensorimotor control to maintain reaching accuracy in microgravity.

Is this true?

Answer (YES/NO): YES